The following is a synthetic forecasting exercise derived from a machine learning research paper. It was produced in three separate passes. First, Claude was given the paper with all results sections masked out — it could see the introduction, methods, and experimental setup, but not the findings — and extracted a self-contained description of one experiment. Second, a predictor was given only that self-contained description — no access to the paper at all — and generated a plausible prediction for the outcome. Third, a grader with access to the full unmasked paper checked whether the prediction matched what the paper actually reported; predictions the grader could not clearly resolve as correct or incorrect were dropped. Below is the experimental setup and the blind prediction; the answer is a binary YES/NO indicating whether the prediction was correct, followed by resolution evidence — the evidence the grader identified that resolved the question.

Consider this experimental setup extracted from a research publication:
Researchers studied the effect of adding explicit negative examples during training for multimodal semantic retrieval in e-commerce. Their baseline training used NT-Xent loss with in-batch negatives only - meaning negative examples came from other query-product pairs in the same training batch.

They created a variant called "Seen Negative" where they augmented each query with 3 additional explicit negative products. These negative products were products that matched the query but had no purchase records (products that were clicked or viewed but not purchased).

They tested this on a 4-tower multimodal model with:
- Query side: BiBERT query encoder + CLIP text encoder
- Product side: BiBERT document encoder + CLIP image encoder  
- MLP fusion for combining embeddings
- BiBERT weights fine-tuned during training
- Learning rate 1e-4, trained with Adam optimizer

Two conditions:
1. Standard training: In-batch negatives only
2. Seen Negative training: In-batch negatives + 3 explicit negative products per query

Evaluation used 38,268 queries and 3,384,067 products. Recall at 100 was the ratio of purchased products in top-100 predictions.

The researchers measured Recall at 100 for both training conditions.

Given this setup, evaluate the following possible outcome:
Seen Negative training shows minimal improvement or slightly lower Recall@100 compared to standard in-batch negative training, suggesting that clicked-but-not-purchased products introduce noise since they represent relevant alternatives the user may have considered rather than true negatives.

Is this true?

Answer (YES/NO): NO